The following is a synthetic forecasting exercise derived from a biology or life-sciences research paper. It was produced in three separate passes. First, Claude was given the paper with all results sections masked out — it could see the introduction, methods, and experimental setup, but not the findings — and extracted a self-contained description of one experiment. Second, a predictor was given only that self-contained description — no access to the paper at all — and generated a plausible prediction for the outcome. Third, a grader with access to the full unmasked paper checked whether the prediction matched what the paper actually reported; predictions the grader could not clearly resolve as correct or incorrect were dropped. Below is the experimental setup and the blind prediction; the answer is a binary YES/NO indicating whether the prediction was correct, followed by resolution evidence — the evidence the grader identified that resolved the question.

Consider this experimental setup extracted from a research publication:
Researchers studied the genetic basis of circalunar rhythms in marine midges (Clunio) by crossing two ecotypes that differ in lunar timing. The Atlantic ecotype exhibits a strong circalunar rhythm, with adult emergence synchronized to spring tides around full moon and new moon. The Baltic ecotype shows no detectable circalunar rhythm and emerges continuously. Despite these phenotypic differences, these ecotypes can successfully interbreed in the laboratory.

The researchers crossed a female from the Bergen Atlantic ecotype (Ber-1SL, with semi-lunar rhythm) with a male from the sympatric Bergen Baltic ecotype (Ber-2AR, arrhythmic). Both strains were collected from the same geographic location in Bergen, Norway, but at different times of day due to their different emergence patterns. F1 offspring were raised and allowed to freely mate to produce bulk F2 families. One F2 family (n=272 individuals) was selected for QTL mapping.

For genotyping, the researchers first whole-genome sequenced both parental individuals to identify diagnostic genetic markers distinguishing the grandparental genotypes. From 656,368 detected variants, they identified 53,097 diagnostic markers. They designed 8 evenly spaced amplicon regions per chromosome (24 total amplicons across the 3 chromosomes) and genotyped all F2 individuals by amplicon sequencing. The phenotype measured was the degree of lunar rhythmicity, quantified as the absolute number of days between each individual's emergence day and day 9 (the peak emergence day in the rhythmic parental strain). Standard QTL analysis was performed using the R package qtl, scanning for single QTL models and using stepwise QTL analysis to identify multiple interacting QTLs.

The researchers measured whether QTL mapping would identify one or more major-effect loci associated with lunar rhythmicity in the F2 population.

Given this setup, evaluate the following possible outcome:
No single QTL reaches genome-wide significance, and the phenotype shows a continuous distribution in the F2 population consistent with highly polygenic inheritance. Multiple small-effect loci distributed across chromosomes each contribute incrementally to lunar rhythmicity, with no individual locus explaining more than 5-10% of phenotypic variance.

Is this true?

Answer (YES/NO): YES